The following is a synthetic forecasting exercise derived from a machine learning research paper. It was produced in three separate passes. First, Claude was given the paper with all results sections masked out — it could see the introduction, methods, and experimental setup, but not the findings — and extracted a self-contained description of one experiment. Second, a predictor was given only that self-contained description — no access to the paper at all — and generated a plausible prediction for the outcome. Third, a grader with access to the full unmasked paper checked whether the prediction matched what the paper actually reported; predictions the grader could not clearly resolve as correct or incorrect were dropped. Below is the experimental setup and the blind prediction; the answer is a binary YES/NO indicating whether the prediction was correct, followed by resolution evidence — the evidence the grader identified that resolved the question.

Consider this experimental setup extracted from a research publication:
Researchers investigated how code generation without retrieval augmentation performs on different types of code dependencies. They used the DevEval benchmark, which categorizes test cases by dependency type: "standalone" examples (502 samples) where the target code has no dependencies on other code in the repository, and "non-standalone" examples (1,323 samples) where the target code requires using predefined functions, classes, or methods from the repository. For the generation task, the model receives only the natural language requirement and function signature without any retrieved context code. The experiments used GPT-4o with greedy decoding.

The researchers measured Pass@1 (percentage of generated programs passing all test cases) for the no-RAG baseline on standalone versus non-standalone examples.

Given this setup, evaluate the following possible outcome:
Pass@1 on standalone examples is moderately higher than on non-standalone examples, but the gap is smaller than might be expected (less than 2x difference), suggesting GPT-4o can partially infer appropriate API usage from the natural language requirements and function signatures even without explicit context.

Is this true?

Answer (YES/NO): NO